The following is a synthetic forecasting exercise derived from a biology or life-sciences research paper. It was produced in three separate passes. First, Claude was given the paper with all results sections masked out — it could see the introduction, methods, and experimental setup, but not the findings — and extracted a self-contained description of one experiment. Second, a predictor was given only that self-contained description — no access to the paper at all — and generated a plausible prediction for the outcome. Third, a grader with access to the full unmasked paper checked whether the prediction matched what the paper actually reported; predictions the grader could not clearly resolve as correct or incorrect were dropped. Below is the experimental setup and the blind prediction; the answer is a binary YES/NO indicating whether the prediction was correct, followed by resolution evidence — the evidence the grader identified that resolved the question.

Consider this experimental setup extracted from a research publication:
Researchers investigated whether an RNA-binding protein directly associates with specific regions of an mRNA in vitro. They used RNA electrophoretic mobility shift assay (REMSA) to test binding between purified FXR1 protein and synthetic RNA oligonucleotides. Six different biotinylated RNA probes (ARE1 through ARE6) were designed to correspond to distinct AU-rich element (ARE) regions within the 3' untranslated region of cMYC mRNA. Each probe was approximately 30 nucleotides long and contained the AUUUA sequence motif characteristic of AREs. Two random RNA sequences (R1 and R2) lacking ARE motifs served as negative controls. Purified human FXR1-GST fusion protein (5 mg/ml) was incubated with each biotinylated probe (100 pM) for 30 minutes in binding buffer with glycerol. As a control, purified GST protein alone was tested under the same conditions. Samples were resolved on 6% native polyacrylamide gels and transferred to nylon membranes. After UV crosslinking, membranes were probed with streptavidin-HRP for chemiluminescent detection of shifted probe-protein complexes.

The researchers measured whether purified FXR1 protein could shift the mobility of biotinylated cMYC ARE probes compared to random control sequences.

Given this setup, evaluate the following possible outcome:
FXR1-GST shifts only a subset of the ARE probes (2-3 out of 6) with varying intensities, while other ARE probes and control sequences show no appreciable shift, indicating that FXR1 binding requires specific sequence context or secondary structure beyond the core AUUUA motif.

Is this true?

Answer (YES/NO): NO